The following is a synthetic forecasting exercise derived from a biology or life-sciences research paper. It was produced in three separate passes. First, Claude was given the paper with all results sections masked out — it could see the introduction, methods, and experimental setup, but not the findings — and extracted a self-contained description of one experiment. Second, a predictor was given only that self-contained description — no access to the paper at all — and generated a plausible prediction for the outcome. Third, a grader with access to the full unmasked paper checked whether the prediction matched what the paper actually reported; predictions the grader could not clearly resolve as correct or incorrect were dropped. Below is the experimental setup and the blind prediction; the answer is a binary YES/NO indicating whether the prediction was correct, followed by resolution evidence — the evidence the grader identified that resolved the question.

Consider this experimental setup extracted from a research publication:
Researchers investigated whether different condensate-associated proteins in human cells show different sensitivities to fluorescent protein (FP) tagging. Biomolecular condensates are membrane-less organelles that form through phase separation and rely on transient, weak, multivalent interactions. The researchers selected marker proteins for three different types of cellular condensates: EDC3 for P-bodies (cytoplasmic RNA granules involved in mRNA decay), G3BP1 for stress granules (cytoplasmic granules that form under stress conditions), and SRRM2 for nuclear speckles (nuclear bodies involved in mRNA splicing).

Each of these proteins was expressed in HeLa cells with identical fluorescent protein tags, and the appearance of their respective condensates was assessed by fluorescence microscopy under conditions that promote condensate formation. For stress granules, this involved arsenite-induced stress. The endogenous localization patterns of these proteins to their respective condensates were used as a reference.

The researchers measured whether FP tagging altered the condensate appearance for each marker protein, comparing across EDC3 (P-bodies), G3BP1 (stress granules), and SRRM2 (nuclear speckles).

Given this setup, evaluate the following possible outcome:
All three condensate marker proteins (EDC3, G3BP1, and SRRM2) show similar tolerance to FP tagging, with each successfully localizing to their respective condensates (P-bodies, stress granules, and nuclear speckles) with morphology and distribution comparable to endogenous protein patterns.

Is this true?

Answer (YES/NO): NO